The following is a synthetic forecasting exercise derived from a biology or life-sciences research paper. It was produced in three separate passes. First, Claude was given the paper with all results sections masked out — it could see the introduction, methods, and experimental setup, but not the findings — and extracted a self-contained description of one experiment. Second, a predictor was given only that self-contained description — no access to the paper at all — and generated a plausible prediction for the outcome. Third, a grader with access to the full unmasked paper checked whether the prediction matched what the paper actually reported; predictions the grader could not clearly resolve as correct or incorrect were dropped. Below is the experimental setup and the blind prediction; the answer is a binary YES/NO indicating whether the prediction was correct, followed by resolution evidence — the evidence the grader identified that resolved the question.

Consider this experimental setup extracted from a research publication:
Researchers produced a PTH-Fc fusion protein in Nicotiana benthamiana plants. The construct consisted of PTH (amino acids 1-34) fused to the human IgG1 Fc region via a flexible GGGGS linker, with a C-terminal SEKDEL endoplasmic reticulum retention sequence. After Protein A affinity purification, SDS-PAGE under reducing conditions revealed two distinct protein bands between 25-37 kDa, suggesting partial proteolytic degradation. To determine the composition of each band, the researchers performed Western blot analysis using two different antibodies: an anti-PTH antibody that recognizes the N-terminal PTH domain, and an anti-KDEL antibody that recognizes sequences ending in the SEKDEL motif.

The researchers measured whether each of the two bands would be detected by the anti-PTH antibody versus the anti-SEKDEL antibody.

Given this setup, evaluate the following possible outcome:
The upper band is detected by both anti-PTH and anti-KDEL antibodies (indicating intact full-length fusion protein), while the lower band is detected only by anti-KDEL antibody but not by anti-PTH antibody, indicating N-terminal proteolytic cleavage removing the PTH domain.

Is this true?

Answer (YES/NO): YES